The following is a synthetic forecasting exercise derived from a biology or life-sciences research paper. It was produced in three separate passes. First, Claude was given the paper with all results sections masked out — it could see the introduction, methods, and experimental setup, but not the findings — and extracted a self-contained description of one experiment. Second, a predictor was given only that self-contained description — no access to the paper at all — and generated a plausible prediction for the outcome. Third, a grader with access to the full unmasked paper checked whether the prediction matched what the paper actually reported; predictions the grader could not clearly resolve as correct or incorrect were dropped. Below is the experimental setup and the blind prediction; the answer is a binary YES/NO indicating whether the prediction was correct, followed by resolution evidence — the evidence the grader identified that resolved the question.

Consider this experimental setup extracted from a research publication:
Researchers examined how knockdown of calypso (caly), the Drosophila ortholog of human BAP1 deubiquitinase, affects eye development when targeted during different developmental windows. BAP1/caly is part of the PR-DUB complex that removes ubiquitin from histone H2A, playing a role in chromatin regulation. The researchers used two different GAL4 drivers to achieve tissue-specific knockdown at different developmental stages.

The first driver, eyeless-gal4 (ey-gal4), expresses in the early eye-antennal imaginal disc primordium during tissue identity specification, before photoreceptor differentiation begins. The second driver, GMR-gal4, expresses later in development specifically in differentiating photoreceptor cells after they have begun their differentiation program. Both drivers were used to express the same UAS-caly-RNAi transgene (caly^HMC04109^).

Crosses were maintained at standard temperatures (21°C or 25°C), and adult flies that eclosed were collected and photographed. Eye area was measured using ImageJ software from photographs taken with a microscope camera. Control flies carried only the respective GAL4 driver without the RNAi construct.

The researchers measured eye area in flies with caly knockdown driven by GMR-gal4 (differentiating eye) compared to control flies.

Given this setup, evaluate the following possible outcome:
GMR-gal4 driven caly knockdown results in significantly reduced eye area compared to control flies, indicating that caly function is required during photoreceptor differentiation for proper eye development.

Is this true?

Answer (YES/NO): NO